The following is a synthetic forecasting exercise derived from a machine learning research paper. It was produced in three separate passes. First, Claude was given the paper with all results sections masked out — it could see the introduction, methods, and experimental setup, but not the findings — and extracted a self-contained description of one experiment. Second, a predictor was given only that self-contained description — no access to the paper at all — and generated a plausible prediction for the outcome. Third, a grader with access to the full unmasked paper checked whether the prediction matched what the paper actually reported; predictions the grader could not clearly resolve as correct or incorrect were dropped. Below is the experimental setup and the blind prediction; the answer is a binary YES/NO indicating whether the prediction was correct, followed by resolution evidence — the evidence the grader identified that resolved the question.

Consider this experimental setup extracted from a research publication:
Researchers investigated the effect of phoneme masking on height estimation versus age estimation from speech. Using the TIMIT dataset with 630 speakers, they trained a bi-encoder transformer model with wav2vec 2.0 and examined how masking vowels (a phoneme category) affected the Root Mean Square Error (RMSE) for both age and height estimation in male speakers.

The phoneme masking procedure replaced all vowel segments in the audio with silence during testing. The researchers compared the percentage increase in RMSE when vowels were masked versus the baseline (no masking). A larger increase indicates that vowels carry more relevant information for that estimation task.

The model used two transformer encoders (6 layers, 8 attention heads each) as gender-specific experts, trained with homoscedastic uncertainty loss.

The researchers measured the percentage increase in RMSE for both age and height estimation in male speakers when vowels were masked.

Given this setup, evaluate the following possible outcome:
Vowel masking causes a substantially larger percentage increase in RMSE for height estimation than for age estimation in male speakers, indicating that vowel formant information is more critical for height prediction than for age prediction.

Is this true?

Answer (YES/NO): NO